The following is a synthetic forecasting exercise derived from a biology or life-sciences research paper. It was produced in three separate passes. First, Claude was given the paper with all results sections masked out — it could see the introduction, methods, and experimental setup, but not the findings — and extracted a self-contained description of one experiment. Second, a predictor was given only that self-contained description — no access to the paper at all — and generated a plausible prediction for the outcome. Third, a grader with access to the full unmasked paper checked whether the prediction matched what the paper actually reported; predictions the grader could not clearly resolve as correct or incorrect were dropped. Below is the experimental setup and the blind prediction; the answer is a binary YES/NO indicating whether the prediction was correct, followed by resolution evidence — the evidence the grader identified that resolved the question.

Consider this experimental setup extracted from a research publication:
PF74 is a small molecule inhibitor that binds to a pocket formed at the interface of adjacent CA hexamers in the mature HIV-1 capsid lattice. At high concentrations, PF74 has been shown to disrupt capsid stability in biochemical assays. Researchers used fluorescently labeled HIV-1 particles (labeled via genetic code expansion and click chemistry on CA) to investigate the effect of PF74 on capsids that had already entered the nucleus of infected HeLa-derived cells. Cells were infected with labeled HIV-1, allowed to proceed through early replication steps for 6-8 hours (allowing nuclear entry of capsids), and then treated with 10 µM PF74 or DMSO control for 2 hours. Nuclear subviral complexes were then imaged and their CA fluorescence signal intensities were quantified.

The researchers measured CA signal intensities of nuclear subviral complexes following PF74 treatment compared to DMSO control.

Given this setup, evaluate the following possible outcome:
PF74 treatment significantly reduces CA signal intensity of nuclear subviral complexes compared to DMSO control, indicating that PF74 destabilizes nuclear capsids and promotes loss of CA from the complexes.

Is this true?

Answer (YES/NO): NO